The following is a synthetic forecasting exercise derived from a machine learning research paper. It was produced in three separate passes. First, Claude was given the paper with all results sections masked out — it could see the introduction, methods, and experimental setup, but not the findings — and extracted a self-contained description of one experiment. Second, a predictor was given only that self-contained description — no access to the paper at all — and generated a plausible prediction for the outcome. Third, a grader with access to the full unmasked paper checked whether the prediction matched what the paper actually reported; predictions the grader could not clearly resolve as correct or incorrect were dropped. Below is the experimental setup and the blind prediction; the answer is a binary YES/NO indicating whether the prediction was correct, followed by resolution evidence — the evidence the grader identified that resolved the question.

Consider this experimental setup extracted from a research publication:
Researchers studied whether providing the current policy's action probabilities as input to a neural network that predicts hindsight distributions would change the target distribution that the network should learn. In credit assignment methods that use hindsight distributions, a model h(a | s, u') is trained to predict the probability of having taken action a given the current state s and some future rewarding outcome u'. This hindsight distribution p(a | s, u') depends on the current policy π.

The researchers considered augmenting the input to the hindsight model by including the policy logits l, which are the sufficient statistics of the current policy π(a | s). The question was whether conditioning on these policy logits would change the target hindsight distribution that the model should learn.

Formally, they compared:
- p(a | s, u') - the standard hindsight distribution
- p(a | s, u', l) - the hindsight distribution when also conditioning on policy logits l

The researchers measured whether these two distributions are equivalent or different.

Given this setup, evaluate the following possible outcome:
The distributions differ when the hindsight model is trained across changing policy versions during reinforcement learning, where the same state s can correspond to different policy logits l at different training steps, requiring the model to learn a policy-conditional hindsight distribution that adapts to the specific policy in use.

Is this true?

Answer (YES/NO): NO